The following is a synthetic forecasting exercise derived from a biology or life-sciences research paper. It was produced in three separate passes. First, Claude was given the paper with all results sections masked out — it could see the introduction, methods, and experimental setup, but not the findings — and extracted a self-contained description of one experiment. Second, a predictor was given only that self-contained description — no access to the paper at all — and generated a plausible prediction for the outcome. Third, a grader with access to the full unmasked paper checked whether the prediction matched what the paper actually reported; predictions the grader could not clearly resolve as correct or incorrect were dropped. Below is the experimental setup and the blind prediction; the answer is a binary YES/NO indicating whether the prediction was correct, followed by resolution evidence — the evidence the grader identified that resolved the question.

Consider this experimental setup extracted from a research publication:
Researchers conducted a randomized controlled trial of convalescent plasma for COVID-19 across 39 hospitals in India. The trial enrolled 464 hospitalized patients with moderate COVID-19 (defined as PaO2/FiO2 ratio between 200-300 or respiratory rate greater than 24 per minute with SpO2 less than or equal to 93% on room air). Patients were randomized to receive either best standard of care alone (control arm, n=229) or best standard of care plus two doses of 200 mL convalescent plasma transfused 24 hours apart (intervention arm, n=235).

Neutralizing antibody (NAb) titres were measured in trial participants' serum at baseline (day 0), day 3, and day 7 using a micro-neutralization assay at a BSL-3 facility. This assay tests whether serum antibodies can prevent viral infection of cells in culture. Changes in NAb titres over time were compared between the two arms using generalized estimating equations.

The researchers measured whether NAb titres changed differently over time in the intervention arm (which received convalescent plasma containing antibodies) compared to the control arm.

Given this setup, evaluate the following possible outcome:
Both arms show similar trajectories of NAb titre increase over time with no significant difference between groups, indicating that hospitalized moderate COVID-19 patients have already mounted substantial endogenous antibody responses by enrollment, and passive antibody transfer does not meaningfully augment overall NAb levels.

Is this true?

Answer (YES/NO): YES